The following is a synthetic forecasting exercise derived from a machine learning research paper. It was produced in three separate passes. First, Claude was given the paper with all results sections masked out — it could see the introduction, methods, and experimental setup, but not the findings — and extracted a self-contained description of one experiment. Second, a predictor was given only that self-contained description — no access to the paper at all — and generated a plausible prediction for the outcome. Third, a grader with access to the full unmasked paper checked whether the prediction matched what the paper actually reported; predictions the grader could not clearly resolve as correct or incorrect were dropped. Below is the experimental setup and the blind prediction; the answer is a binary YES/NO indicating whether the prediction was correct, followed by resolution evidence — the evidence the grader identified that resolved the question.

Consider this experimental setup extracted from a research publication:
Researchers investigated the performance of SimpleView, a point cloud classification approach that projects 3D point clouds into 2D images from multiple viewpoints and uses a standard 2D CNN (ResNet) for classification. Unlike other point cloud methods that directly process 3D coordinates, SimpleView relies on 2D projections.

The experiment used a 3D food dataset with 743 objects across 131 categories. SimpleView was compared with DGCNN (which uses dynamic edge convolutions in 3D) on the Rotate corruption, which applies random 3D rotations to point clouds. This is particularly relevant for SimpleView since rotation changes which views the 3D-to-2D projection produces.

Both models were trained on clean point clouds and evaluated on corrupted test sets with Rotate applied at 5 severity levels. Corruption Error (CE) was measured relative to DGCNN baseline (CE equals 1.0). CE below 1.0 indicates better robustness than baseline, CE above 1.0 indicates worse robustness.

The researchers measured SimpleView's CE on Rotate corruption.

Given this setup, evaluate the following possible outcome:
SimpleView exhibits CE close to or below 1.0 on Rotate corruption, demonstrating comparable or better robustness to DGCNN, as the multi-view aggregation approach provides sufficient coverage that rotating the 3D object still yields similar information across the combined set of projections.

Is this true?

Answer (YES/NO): YES